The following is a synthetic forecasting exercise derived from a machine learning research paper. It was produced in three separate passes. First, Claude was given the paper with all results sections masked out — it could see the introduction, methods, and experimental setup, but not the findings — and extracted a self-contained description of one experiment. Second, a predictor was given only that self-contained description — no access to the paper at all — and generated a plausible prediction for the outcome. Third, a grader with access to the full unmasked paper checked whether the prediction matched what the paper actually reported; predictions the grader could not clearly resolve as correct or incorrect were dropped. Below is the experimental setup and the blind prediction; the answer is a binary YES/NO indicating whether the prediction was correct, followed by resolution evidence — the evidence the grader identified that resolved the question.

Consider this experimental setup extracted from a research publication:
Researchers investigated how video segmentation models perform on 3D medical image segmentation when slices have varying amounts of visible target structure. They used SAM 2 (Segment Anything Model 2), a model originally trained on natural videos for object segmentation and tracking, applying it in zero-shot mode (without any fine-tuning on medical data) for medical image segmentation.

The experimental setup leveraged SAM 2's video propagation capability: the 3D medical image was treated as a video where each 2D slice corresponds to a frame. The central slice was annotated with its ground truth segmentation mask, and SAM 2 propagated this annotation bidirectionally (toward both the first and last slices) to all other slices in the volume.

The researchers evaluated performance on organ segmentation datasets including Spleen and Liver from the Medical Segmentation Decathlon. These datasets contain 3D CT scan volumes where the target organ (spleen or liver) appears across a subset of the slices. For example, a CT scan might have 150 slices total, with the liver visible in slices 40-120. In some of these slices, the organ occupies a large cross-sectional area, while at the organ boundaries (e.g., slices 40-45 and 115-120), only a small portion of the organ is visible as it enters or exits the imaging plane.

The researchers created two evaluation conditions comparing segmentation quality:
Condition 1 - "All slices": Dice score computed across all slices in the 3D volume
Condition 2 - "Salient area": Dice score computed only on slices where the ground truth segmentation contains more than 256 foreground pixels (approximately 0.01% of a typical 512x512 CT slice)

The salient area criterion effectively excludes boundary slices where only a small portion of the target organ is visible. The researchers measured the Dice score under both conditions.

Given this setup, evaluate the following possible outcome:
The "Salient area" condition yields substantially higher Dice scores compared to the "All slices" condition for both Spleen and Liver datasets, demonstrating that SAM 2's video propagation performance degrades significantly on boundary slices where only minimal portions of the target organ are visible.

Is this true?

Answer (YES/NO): NO